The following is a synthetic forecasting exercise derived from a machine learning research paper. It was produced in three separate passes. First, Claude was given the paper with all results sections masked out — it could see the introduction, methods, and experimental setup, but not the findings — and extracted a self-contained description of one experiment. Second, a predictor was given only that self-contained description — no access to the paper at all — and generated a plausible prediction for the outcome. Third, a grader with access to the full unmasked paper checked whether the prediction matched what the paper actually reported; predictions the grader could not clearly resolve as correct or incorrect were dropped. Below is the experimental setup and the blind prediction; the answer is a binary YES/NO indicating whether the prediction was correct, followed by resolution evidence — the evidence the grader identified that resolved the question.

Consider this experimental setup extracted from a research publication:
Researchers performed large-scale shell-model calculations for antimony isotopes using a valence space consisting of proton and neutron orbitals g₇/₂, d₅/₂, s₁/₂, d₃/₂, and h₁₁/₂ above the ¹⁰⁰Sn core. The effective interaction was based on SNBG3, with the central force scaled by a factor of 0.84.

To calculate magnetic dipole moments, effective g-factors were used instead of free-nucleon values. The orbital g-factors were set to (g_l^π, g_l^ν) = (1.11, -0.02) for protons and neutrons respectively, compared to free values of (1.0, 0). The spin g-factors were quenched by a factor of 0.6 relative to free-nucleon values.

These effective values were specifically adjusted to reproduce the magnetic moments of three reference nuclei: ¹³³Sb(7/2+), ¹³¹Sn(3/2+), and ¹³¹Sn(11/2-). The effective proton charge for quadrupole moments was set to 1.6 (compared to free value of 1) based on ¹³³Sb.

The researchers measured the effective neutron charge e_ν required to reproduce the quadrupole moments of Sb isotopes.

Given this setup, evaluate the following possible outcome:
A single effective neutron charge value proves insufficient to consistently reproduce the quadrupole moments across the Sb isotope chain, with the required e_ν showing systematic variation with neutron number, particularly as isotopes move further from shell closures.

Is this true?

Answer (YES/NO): NO